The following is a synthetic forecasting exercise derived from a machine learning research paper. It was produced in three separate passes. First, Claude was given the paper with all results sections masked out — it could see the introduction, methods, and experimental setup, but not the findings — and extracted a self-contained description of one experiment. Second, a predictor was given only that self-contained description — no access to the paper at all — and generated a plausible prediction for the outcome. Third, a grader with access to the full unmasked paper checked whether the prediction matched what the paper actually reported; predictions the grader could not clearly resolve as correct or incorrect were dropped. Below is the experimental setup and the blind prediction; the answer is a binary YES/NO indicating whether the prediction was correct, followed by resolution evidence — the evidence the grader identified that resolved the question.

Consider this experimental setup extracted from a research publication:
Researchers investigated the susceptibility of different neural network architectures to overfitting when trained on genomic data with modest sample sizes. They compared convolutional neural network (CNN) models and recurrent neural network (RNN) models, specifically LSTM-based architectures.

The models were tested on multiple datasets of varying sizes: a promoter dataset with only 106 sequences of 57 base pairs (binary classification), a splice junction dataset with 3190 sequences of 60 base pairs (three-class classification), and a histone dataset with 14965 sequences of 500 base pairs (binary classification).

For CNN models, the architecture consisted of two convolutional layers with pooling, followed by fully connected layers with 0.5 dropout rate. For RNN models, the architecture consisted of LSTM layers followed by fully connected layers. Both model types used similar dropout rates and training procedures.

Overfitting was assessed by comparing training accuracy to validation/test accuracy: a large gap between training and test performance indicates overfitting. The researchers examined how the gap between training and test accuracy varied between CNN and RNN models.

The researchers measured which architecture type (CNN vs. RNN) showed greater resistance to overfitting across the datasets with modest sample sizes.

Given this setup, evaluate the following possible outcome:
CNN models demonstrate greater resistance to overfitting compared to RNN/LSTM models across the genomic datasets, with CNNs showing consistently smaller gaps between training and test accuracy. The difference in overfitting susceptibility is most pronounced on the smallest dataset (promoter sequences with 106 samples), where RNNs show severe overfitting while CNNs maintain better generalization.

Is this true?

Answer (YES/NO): NO